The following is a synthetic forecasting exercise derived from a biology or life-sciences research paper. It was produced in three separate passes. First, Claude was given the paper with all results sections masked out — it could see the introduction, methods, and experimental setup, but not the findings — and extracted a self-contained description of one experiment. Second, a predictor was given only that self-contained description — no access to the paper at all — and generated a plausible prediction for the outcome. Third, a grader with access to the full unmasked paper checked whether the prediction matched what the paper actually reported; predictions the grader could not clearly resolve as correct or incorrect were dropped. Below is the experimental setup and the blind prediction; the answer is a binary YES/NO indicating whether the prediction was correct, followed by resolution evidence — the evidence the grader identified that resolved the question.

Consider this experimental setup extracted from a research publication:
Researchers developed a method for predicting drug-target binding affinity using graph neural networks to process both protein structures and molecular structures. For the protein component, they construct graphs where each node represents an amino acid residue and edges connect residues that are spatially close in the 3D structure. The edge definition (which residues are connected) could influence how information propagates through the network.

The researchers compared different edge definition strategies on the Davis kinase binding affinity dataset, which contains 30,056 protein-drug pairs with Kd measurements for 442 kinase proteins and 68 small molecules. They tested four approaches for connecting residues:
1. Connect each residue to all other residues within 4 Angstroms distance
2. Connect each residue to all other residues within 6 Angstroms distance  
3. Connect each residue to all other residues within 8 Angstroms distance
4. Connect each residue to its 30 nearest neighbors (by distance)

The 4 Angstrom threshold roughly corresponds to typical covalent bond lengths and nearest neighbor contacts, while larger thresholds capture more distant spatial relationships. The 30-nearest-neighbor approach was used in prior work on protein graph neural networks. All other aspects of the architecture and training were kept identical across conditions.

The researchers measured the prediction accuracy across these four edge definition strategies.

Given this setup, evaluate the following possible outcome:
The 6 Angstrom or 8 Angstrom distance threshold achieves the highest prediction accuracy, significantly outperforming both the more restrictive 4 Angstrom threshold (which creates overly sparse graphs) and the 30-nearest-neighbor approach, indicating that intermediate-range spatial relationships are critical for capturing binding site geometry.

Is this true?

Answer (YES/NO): NO